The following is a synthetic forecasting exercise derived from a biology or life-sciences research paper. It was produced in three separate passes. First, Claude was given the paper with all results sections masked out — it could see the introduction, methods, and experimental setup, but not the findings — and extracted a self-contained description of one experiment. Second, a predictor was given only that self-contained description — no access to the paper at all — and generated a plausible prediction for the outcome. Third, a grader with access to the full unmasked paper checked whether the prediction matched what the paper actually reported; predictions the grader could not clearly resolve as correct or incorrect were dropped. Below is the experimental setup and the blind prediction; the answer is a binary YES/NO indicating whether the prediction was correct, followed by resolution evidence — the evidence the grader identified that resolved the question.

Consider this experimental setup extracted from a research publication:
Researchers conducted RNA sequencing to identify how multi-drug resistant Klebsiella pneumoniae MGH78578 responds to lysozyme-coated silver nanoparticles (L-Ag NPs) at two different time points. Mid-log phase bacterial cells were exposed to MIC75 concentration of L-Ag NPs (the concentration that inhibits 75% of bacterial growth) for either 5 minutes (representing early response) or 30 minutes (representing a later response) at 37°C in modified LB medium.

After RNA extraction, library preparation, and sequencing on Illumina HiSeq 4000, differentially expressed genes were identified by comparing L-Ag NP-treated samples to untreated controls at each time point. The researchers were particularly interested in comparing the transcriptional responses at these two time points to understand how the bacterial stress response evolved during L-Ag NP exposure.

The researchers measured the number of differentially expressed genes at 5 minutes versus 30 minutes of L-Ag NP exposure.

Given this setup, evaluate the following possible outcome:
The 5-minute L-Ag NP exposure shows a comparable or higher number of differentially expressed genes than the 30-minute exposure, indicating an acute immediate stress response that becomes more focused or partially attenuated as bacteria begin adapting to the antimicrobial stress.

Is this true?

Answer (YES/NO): NO